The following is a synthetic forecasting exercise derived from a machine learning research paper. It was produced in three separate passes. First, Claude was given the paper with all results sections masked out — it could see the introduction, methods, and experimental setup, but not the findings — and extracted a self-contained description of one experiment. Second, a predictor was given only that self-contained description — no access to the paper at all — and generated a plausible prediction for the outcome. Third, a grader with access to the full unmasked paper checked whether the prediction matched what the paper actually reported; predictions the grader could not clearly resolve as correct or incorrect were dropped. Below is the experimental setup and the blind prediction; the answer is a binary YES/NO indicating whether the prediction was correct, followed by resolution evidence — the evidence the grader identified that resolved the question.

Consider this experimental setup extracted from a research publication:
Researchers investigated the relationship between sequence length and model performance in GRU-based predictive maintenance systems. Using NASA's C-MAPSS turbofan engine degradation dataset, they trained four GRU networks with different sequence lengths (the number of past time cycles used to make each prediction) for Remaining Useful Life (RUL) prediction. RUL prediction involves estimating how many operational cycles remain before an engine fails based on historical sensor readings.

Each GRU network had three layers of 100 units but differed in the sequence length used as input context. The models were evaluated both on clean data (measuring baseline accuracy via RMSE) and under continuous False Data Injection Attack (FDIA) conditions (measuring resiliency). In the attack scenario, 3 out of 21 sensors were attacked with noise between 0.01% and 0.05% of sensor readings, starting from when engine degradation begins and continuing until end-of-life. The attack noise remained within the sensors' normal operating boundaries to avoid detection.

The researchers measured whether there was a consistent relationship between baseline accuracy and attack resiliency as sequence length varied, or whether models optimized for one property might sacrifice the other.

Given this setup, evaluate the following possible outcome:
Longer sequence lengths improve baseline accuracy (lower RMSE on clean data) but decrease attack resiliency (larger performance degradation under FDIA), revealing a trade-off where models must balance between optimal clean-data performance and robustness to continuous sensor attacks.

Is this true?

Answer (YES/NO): NO